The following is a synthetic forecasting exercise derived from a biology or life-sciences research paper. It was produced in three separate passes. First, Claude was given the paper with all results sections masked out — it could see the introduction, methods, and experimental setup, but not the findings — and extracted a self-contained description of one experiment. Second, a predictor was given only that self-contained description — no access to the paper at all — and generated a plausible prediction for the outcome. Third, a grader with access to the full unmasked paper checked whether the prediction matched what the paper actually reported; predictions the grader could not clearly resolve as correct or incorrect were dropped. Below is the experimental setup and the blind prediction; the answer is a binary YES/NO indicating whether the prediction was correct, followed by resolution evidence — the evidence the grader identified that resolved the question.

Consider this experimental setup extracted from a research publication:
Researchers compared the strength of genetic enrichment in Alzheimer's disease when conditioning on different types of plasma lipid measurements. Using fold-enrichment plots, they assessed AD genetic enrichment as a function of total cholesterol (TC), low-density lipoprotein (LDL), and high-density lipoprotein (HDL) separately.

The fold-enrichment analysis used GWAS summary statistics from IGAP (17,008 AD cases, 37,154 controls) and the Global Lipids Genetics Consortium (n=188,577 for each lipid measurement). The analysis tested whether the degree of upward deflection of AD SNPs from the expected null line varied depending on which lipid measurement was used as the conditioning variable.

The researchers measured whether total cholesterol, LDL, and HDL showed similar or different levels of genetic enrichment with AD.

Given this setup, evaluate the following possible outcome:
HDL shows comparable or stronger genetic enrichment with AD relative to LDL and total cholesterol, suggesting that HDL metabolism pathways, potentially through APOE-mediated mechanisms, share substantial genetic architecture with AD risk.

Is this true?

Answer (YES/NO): NO